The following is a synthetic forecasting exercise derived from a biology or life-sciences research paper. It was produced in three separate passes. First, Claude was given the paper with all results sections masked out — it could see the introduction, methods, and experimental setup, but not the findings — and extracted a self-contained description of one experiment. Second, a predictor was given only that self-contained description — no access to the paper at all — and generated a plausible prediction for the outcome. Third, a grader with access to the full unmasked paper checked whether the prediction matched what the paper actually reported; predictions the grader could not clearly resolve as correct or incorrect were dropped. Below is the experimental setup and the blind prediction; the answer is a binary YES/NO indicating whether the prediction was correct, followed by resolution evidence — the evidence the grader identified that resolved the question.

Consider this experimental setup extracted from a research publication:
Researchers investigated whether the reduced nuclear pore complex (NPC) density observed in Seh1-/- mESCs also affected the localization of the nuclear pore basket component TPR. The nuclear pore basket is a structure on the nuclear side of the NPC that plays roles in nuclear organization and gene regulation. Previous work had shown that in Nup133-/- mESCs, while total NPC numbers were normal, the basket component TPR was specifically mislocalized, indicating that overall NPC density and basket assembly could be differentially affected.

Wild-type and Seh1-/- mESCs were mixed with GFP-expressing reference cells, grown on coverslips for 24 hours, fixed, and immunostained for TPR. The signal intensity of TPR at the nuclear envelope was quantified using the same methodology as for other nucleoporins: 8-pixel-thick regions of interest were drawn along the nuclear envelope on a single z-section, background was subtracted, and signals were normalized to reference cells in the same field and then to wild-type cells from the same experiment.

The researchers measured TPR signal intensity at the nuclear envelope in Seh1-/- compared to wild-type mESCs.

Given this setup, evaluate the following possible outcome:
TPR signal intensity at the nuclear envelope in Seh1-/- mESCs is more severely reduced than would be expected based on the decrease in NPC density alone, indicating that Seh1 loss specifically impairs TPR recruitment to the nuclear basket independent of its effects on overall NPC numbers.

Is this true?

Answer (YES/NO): NO